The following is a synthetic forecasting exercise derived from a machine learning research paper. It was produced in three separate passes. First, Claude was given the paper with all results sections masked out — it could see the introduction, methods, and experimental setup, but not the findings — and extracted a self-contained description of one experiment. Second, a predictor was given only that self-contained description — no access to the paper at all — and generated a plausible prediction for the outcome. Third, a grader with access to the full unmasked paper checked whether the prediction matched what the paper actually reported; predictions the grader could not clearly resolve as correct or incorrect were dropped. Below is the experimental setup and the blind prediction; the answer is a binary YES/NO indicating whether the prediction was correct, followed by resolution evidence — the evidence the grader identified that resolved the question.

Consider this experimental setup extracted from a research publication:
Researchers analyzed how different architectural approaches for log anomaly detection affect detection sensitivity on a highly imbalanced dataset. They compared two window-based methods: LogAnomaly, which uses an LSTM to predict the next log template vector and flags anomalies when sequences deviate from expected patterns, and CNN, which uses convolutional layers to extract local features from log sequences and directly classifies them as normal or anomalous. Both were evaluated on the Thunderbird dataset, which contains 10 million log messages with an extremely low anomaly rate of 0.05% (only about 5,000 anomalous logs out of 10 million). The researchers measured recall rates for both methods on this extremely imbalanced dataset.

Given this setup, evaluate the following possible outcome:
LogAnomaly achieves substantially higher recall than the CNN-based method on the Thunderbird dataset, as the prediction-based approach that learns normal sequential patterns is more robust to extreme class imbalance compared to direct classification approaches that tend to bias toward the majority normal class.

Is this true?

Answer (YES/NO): YES